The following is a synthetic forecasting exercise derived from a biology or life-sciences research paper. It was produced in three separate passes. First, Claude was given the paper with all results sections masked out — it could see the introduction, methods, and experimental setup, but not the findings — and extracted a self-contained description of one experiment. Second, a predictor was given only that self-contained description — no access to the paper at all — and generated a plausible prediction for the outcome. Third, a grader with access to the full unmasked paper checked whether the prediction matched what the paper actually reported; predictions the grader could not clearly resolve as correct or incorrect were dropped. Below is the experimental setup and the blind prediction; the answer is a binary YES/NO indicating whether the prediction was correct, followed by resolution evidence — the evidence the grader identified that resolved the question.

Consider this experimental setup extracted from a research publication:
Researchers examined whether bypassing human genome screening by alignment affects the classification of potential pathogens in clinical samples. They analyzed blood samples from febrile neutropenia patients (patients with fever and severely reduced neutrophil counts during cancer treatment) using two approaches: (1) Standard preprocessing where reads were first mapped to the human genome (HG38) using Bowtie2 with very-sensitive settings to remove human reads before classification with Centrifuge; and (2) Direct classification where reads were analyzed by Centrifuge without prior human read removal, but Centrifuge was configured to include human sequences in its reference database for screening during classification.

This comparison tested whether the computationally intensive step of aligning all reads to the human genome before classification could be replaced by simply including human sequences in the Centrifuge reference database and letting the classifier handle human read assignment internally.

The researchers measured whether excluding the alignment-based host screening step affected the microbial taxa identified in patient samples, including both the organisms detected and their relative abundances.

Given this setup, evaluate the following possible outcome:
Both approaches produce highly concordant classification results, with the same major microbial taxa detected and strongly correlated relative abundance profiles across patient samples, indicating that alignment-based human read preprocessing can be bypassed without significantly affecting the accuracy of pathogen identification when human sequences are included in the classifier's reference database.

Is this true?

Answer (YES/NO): YES